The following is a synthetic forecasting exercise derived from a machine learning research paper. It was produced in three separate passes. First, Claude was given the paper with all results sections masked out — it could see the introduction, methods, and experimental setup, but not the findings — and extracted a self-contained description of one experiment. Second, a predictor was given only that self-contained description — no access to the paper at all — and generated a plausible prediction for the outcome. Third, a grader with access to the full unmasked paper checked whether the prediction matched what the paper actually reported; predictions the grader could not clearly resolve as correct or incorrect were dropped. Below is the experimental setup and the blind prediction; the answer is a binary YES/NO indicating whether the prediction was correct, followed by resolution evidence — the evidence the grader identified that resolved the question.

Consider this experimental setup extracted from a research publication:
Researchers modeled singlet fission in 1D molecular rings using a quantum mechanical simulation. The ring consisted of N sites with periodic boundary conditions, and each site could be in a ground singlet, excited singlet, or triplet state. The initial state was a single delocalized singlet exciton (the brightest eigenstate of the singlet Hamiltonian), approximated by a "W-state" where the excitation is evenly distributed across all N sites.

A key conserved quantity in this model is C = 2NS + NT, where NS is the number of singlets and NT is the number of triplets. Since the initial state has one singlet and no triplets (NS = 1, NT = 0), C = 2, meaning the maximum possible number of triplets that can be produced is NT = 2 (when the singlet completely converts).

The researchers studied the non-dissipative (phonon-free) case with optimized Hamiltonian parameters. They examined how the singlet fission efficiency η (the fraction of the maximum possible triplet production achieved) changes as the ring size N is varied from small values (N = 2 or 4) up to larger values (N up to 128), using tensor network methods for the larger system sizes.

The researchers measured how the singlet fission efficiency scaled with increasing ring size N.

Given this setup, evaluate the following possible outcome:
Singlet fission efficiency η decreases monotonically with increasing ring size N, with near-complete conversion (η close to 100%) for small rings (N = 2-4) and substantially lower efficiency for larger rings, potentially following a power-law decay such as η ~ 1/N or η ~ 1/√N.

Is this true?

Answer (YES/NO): NO